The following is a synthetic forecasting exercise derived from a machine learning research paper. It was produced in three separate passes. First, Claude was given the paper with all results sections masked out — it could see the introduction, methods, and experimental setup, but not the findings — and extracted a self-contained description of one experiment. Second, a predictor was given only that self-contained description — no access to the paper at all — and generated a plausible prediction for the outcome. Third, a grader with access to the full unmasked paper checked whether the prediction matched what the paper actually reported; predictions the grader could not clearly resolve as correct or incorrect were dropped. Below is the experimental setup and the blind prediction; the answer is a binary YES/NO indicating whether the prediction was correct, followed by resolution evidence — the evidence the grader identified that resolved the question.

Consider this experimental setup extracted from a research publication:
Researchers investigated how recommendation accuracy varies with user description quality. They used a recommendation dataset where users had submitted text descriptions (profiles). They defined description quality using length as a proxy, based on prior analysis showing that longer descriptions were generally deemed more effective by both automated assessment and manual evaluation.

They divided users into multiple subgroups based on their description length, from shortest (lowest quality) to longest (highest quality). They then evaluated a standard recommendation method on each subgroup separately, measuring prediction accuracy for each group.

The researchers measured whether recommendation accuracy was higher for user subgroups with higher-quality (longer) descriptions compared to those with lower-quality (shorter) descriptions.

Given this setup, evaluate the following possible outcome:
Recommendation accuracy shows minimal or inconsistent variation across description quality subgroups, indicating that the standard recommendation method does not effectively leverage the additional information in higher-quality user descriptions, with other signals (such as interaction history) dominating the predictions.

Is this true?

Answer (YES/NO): NO